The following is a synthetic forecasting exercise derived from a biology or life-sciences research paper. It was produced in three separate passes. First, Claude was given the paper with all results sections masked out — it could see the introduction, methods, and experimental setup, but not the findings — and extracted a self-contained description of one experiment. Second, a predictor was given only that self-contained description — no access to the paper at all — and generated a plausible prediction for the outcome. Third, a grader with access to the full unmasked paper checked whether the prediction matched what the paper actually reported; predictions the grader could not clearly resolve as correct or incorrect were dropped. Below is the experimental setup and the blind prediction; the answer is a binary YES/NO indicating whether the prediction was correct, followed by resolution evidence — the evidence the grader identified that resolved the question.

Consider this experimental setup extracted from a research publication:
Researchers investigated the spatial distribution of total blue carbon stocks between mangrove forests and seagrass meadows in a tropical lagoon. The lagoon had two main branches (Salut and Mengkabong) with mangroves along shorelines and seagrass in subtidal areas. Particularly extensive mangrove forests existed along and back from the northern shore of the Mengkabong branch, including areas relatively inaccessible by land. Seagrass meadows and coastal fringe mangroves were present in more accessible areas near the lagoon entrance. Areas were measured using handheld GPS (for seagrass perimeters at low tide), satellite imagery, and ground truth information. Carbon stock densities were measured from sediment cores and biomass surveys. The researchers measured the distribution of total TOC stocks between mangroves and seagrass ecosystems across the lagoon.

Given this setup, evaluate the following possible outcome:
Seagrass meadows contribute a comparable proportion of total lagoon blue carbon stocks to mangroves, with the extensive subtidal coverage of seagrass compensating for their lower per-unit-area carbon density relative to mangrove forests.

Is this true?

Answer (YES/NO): NO